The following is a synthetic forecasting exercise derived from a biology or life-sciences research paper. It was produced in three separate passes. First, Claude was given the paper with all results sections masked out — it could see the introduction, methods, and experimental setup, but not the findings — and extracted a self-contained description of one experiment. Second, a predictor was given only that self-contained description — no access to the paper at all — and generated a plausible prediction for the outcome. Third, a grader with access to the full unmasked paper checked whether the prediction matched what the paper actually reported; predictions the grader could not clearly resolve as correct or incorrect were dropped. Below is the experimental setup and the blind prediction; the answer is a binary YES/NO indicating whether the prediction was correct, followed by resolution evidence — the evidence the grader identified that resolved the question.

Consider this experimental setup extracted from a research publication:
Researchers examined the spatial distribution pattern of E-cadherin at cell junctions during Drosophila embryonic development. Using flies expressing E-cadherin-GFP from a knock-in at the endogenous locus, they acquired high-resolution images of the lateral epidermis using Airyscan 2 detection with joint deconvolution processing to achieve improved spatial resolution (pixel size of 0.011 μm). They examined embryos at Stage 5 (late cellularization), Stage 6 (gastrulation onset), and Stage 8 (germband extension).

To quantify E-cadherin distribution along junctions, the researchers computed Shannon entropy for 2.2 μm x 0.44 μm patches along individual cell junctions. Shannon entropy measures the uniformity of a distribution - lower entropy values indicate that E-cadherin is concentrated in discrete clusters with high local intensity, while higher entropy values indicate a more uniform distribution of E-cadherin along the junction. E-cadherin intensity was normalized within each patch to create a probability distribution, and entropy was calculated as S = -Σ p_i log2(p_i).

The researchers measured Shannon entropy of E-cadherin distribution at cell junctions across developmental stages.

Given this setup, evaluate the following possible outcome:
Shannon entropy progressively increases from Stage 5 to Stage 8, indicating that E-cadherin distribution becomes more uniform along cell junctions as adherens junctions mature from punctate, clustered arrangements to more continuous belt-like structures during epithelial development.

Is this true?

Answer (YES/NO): NO